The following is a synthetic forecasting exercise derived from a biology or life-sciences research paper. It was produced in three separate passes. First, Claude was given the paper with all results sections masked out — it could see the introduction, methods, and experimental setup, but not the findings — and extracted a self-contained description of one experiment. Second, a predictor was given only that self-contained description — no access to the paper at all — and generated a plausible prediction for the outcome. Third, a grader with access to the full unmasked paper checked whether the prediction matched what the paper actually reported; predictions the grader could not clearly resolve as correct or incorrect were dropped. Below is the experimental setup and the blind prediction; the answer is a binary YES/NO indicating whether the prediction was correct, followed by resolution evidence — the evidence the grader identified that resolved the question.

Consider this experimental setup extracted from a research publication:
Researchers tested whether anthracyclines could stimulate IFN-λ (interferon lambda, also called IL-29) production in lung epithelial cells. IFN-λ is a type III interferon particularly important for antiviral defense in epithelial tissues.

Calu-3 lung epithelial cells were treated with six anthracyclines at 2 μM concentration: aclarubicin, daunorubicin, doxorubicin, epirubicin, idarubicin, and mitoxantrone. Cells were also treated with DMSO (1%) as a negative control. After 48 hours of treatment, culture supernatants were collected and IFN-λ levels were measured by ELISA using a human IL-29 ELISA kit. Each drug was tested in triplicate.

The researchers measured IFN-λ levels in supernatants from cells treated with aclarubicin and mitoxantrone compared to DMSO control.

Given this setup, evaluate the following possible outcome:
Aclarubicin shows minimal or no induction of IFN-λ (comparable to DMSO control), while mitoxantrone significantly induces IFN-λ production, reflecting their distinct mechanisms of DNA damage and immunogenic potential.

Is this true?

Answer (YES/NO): NO